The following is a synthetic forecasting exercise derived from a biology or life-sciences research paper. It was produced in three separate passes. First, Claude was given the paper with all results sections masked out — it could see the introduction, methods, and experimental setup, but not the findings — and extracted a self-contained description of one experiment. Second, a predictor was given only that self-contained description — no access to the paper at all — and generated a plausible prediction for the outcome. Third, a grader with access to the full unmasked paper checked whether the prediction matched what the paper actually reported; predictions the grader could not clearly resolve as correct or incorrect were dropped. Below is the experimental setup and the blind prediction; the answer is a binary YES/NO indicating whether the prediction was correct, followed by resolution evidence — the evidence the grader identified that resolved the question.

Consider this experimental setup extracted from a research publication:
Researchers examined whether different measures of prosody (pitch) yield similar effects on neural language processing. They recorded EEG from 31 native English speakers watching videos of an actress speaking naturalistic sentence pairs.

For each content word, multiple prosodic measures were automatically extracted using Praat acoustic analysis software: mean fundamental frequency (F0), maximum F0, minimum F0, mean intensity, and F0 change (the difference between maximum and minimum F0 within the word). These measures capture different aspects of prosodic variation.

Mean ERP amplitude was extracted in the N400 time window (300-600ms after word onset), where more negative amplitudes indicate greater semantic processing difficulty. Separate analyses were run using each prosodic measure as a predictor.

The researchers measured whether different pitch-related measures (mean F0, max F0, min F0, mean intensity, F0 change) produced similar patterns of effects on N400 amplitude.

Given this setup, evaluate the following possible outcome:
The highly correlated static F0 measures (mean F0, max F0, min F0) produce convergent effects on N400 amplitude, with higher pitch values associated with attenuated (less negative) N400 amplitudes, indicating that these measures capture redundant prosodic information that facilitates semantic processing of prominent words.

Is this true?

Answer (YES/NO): YES